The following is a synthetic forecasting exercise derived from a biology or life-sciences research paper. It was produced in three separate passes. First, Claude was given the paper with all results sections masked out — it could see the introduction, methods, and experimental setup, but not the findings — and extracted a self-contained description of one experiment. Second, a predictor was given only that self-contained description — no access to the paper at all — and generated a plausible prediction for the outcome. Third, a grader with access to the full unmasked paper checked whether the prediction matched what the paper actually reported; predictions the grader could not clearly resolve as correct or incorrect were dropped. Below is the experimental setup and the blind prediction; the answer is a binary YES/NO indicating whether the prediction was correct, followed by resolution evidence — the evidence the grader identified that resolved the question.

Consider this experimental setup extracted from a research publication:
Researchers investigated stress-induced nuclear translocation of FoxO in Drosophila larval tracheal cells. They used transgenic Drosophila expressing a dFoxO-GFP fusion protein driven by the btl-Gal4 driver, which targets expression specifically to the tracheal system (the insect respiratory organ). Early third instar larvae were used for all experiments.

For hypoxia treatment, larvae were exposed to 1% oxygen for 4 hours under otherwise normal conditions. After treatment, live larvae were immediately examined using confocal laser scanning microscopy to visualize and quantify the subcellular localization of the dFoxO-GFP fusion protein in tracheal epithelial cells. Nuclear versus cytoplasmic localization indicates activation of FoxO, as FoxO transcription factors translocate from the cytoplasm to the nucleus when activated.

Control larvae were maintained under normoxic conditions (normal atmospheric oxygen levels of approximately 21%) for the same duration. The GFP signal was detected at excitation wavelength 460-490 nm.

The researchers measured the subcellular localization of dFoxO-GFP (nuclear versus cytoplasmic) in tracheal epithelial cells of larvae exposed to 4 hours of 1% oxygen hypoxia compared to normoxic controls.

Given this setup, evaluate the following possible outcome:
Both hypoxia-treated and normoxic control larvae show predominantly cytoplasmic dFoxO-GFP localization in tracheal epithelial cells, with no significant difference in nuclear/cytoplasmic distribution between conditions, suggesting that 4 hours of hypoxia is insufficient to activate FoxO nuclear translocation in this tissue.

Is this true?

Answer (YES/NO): NO